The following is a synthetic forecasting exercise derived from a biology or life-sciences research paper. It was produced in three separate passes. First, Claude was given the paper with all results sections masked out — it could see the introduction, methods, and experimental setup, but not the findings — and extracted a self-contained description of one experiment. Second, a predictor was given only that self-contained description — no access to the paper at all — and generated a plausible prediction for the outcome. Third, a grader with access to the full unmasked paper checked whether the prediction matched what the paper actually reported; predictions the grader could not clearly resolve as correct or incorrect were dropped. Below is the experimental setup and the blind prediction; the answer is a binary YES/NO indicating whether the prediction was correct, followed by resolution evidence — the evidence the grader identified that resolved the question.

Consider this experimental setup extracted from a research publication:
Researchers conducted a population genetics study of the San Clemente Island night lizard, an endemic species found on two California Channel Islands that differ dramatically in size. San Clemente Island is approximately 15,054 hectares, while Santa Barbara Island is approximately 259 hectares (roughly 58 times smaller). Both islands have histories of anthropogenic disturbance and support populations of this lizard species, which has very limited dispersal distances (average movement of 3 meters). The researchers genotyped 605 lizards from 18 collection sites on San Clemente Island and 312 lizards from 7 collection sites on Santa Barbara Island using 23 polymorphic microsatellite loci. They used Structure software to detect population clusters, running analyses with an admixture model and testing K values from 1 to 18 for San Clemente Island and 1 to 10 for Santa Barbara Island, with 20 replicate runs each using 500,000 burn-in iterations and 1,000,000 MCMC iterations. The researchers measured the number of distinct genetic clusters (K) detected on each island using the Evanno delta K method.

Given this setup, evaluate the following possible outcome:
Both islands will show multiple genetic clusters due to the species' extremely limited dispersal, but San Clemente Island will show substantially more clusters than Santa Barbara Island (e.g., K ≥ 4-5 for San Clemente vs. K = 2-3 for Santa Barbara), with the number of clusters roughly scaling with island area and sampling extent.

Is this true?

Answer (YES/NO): NO